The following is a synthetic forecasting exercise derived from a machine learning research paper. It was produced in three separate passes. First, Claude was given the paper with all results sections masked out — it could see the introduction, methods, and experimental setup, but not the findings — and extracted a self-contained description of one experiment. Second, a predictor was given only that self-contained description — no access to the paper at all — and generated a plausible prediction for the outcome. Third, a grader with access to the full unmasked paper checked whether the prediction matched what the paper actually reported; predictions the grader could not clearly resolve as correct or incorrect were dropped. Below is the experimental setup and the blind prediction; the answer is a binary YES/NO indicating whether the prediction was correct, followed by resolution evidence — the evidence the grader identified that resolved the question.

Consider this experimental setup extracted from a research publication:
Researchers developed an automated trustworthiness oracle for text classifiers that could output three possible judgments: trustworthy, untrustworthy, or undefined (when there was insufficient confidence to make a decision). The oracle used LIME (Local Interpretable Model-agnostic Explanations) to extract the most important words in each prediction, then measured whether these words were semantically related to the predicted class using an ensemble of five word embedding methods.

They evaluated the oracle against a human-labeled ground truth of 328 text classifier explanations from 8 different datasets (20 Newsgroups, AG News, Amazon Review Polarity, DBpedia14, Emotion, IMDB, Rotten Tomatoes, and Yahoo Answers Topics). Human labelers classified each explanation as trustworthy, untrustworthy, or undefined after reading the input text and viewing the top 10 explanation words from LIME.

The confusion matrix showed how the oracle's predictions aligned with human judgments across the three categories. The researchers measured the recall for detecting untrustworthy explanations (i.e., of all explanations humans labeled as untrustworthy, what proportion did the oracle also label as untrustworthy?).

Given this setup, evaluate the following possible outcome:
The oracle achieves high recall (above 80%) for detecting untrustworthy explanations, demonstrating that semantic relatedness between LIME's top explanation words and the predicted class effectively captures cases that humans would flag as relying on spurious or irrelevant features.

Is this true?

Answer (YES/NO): NO